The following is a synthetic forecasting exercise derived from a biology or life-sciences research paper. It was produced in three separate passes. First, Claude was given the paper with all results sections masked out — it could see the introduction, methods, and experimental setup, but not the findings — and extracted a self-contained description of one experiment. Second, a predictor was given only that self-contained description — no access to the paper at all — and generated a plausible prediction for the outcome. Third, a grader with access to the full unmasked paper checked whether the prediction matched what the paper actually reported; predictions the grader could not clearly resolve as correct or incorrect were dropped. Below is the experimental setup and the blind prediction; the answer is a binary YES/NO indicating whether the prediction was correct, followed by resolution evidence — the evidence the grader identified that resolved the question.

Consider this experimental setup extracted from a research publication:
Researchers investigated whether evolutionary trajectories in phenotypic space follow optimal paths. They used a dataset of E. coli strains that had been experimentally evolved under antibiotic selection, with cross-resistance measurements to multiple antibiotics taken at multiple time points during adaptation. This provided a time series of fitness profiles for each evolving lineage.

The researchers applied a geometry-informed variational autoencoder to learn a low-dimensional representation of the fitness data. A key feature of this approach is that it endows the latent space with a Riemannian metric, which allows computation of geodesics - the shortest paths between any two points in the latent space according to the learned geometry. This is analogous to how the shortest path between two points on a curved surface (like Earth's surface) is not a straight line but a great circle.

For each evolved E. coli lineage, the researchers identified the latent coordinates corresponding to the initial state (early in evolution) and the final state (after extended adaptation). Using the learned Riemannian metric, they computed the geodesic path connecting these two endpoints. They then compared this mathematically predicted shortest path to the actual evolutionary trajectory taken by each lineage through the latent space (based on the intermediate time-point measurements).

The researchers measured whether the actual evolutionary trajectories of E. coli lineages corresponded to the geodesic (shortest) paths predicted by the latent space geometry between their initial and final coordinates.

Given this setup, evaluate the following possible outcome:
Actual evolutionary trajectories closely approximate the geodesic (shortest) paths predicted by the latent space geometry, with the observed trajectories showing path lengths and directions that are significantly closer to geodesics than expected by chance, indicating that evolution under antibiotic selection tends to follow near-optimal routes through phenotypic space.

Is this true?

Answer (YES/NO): NO